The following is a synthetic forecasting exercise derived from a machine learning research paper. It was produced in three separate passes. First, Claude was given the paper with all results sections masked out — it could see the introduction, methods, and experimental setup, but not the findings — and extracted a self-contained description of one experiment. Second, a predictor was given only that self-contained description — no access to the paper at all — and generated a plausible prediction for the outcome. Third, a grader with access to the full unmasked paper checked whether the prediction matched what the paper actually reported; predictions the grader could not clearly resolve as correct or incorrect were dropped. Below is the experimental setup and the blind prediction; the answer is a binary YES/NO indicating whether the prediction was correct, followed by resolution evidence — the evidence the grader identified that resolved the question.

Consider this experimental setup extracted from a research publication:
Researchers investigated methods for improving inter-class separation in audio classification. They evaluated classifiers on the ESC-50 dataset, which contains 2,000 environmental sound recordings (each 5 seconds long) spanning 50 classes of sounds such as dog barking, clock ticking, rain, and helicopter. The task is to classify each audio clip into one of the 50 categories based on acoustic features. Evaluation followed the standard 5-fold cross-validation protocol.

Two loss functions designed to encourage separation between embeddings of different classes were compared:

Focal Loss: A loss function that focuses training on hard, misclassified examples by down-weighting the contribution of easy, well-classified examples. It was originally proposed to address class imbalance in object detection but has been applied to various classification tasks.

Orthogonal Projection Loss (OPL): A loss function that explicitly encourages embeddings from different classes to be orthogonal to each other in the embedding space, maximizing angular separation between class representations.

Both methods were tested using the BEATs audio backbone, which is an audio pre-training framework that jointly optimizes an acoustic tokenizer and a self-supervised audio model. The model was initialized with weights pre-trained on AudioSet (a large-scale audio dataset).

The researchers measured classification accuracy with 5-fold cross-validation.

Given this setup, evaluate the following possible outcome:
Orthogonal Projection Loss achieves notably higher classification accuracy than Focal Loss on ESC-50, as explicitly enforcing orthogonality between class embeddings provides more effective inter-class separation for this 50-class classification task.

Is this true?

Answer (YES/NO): NO